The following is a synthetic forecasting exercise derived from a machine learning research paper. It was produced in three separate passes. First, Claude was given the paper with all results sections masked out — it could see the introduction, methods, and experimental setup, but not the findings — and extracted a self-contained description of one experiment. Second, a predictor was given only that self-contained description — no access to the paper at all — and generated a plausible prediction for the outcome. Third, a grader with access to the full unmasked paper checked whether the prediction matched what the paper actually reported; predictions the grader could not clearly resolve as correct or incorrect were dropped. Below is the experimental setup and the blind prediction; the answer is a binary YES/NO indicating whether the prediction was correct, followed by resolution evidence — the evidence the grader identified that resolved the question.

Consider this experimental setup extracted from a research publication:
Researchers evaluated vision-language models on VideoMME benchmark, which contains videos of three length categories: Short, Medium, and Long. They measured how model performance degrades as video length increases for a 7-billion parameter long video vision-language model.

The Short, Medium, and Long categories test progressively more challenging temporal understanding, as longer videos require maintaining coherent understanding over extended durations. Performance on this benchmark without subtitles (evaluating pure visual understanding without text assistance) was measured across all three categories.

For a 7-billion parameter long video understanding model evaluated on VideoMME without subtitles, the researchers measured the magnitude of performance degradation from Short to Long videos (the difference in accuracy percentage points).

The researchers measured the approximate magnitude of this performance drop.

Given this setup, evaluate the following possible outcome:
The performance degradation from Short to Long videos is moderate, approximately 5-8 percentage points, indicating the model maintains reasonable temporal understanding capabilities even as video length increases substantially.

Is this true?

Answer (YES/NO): NO